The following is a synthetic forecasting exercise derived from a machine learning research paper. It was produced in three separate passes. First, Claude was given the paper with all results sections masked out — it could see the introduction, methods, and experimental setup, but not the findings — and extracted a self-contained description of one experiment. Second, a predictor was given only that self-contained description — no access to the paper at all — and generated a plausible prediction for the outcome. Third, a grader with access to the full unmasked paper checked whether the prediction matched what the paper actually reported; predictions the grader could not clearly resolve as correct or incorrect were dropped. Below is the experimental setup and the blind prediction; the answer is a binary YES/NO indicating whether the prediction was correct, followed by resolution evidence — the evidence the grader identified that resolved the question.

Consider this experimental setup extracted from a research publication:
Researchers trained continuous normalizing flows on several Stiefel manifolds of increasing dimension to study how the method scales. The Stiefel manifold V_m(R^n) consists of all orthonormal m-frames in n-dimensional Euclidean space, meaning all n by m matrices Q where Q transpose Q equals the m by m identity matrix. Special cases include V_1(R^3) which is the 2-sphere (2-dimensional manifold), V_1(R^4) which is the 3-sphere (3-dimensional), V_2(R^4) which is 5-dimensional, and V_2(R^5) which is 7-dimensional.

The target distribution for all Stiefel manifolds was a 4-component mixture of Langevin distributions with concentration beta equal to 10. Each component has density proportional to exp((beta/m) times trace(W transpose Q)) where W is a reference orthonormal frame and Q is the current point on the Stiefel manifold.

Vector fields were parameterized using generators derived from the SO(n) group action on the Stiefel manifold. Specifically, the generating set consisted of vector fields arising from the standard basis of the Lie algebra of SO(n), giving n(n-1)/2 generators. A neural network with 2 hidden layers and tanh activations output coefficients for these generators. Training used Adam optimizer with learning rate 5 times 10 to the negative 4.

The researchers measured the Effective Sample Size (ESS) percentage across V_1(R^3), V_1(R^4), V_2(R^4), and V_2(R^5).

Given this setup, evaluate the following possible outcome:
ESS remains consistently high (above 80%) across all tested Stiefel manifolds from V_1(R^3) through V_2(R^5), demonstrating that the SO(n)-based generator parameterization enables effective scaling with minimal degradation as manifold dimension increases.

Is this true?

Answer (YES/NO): YES